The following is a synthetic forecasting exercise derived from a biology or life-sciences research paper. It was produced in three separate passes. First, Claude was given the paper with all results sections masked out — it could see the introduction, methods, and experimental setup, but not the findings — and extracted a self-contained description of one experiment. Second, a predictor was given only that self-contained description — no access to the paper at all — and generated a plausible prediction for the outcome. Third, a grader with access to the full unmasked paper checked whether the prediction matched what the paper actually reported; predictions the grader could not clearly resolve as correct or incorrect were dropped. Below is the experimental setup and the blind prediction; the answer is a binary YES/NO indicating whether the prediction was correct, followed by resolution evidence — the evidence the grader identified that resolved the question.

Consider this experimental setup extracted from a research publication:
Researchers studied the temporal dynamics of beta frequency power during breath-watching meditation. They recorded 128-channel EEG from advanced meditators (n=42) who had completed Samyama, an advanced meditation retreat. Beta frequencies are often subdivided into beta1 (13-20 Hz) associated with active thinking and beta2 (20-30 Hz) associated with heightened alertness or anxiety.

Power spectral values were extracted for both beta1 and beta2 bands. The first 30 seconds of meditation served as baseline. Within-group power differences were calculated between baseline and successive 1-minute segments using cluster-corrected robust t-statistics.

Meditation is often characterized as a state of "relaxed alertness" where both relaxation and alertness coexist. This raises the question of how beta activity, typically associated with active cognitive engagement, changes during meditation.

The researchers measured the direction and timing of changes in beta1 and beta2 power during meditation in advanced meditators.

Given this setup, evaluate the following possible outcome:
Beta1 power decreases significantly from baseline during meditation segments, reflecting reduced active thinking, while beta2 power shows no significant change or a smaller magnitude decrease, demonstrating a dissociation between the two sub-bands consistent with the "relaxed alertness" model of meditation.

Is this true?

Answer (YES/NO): NO